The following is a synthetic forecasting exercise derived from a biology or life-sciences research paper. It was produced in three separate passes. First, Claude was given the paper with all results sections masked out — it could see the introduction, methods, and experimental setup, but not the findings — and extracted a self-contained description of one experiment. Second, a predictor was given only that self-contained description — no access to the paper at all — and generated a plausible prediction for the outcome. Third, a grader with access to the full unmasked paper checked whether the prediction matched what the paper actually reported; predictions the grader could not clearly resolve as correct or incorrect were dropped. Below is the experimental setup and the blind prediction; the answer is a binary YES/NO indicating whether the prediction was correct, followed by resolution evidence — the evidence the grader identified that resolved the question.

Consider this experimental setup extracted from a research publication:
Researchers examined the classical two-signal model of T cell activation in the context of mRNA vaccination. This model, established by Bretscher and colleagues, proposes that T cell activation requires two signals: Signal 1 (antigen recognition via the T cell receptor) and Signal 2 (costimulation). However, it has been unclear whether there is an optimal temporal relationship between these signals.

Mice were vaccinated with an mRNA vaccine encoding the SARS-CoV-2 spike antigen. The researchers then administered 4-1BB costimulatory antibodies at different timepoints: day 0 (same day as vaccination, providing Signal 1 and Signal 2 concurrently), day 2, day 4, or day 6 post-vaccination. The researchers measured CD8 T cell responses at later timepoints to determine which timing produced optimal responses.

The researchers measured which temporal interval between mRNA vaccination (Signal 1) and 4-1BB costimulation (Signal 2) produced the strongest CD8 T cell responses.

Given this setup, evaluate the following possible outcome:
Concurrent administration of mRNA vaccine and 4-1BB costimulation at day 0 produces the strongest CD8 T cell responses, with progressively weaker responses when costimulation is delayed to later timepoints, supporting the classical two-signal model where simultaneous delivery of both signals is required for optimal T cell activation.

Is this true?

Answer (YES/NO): NO